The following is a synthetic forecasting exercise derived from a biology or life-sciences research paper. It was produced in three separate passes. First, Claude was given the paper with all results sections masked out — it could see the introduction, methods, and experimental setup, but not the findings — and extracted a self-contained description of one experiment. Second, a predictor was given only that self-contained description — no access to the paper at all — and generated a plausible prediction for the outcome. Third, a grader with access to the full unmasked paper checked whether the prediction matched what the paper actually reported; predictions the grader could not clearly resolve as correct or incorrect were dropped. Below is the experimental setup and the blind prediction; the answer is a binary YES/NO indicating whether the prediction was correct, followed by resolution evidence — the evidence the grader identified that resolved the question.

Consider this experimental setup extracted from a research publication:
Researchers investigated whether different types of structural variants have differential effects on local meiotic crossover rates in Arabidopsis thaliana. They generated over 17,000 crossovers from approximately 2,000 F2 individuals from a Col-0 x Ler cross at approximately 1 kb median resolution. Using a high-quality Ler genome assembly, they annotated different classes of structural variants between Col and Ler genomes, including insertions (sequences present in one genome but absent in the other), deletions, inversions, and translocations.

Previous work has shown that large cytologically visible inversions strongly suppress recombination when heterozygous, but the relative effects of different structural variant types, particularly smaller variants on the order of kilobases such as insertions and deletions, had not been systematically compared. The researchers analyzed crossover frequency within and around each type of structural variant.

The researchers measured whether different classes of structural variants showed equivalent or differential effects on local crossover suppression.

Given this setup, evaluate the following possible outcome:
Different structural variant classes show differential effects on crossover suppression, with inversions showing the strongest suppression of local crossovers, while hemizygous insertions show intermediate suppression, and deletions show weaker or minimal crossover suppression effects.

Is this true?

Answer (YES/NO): NO